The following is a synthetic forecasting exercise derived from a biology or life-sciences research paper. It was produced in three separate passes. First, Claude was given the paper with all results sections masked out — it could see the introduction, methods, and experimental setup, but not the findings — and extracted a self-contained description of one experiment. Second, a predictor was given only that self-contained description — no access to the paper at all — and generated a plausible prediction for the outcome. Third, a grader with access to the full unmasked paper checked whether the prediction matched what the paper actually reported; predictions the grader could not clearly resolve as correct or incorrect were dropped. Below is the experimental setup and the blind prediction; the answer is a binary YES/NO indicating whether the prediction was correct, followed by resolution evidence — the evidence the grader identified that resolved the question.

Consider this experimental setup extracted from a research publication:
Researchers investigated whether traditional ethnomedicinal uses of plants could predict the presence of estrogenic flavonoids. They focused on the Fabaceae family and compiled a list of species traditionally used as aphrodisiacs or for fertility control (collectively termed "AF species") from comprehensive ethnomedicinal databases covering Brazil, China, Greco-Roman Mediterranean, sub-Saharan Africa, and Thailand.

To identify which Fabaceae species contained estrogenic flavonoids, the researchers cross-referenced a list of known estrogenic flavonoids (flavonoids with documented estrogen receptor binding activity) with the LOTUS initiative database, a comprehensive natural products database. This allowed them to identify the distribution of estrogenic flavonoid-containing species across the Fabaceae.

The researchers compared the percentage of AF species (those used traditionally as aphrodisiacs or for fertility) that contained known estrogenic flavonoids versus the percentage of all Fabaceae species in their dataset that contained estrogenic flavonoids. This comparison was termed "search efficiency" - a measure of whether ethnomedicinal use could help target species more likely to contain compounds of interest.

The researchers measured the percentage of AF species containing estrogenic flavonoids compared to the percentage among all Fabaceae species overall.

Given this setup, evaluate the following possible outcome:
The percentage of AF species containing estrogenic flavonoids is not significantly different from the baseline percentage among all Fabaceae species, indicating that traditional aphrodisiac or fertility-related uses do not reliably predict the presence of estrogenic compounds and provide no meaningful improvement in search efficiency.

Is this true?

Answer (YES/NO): NO